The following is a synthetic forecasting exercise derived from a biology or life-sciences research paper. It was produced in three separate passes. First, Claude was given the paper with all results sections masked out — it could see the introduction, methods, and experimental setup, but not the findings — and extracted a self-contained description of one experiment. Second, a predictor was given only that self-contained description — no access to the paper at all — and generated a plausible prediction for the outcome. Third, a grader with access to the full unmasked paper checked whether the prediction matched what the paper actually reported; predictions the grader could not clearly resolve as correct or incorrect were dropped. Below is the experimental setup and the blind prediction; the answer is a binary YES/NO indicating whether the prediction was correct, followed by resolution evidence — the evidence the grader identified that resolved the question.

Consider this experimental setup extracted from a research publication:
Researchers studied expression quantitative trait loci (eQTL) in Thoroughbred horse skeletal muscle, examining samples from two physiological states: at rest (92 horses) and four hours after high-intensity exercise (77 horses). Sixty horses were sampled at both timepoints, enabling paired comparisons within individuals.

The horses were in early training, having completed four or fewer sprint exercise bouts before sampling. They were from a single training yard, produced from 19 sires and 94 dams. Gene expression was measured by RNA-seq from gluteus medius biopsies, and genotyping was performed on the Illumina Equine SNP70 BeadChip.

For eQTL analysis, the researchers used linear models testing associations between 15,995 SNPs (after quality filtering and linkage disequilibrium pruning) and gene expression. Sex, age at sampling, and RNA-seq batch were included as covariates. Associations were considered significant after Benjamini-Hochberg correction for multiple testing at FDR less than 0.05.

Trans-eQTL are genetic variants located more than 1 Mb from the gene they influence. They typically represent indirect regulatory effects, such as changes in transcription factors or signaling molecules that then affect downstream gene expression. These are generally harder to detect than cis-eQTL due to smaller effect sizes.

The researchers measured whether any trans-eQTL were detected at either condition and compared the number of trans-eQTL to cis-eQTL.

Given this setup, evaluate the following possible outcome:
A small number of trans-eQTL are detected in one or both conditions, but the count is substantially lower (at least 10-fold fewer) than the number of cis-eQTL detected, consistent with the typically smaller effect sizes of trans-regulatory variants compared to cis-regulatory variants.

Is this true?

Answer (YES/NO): NO